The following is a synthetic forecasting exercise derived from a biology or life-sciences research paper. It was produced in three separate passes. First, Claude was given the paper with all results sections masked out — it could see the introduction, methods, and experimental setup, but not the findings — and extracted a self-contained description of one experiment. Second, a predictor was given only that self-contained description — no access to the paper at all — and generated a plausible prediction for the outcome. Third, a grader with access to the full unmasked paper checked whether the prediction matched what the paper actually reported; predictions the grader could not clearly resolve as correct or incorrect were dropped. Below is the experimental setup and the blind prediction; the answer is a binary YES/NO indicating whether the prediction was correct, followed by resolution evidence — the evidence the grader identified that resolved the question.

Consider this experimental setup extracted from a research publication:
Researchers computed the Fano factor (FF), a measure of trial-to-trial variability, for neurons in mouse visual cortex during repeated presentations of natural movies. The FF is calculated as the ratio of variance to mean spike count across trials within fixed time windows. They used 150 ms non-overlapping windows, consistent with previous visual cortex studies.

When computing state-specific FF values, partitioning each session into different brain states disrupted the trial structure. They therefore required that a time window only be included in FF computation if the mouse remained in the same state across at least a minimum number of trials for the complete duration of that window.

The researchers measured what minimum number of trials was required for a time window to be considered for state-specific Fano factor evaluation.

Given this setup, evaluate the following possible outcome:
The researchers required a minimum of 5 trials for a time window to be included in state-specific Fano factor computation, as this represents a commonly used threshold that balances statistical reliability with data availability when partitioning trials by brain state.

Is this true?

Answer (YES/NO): NO